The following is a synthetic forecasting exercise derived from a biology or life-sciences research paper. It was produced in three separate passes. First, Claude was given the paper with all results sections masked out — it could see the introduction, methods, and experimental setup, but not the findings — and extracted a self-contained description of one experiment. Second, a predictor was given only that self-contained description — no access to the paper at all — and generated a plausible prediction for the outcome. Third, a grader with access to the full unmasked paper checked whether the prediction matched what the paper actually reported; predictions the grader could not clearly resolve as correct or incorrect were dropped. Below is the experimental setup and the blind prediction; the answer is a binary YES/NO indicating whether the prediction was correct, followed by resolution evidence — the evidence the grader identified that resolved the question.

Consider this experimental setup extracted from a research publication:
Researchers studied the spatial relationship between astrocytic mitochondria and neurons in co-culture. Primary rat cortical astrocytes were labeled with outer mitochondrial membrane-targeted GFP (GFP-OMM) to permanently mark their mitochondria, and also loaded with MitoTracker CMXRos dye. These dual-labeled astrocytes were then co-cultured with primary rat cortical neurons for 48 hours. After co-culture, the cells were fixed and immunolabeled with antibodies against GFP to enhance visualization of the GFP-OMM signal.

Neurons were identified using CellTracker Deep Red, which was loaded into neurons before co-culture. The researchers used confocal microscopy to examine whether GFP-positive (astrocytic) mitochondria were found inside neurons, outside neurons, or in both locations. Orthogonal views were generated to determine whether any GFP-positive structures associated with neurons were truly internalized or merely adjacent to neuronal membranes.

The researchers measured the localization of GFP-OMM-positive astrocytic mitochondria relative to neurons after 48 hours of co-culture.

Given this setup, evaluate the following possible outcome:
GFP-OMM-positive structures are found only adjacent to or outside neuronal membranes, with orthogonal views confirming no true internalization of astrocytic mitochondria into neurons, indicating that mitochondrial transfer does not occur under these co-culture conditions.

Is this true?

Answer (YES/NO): YES